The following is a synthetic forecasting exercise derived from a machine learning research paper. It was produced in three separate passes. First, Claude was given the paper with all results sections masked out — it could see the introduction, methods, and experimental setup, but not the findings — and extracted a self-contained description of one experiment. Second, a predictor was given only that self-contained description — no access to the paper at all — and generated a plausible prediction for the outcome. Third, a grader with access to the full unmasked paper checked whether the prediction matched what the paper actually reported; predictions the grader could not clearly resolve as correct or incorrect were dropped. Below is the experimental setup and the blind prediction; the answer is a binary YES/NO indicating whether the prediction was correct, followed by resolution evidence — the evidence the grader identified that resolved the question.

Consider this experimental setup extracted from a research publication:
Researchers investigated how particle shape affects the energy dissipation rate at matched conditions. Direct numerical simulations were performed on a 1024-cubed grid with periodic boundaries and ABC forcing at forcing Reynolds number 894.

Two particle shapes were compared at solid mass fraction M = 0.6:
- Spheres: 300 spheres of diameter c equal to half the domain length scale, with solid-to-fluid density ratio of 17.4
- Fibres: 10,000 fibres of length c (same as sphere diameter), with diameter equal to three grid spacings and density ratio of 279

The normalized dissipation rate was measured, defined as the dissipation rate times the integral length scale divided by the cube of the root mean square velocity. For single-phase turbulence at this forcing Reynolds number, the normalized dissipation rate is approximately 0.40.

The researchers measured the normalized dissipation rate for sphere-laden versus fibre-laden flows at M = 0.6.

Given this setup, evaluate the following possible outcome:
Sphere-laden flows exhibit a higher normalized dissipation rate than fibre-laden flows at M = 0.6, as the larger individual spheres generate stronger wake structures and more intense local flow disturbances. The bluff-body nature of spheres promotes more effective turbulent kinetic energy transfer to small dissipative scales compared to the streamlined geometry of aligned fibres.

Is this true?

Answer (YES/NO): NO